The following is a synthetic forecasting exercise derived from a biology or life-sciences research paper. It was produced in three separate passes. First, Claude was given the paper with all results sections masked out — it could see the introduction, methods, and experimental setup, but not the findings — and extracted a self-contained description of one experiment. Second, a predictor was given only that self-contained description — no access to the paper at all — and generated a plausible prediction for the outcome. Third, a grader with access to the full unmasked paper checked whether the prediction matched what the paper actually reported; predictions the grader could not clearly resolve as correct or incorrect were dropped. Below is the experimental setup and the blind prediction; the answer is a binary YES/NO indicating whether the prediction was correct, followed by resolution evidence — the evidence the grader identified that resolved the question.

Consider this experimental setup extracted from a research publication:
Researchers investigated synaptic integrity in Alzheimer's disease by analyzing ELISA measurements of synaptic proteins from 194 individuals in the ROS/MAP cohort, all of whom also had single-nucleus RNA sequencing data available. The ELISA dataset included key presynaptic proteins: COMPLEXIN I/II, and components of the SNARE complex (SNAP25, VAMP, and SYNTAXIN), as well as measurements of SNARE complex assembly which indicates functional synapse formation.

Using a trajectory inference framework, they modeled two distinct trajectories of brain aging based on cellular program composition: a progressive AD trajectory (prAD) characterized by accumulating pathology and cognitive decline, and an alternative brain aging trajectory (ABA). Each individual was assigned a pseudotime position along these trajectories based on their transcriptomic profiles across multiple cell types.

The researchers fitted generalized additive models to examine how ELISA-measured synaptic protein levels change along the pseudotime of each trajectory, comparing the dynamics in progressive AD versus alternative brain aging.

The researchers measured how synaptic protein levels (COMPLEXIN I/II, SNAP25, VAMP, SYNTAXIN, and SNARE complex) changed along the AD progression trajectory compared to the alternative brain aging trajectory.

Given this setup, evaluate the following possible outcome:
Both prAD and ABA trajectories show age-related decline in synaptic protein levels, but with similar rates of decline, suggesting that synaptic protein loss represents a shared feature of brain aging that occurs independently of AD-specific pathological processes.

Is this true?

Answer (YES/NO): NO